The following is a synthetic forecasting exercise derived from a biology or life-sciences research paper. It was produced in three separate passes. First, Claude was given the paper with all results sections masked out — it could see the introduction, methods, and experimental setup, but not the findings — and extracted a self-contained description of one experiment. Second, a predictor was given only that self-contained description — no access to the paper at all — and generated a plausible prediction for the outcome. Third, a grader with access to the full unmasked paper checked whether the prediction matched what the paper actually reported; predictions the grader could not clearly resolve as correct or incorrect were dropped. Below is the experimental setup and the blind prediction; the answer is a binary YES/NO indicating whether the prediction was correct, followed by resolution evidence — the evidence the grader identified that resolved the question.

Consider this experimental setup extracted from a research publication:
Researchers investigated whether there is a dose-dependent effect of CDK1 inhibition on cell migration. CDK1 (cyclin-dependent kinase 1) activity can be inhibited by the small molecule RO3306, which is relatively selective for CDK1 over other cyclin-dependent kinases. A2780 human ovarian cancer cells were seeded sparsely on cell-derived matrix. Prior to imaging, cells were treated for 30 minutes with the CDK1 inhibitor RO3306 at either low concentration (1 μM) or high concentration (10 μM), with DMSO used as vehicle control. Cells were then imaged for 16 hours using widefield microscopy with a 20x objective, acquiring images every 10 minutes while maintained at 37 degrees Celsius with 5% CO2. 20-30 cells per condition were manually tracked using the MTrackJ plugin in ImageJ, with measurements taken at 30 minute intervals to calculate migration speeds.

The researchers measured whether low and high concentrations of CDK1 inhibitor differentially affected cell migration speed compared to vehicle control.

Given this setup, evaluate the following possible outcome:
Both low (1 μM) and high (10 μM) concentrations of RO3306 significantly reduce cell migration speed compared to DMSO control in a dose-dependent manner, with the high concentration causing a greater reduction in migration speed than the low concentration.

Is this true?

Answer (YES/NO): YES